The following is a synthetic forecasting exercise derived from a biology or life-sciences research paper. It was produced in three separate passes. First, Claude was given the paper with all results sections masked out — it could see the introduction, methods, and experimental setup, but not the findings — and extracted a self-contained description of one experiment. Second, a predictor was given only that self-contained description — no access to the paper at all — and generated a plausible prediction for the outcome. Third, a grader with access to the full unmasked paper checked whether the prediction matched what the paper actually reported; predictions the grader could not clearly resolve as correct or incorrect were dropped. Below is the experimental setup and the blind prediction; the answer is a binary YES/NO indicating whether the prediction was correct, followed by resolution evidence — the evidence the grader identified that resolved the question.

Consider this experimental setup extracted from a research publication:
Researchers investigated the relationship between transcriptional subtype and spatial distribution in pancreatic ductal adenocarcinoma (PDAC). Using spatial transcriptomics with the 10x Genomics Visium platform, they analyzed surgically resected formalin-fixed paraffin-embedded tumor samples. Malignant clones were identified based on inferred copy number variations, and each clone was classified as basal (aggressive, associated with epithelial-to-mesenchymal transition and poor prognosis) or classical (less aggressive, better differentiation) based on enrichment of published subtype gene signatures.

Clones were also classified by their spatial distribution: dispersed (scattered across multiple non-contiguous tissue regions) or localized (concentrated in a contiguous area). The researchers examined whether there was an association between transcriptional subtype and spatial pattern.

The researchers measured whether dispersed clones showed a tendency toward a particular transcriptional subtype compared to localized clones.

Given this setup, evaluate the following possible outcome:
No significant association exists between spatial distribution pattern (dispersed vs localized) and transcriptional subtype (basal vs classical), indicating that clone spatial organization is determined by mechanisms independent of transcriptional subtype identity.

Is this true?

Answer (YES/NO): NO